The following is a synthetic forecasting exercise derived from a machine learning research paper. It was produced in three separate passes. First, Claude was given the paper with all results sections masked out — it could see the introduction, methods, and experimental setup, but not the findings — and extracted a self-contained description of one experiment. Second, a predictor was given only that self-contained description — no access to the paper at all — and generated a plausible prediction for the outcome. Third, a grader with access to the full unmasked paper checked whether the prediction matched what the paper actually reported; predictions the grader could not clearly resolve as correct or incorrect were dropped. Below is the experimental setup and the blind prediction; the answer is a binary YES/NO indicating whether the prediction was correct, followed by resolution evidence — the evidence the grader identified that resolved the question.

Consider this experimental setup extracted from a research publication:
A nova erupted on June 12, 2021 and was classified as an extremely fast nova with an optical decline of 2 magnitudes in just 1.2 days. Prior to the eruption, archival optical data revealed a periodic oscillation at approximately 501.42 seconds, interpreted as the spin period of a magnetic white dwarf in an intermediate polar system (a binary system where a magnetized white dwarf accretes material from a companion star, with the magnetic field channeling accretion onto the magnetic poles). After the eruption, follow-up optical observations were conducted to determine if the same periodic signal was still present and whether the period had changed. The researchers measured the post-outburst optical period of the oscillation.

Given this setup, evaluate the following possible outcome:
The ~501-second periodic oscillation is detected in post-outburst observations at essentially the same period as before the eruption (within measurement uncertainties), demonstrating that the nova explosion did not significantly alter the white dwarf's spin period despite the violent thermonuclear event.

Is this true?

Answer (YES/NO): NO